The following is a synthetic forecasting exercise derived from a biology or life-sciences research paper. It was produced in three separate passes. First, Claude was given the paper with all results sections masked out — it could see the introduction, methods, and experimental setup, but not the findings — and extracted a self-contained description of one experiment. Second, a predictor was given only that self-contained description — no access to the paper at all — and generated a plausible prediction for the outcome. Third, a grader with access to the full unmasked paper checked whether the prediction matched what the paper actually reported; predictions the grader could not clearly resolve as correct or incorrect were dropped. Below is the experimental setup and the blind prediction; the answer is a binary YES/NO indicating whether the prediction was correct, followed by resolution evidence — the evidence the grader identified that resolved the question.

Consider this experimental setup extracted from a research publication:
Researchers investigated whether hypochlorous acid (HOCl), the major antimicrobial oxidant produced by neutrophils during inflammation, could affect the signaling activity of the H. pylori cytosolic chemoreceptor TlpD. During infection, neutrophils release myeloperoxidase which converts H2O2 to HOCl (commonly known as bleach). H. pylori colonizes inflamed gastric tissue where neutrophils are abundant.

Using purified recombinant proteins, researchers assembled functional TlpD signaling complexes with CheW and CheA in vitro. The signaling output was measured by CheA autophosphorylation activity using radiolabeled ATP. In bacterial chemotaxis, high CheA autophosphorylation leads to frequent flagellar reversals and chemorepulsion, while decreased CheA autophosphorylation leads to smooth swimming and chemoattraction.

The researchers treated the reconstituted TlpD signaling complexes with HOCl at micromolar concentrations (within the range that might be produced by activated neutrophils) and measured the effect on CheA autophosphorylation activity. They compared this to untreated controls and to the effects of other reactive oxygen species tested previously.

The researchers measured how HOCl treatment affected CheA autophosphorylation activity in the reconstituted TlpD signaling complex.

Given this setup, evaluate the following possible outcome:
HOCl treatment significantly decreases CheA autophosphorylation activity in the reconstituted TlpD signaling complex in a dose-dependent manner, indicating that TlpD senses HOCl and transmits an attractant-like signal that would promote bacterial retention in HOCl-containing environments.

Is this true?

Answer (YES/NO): YES